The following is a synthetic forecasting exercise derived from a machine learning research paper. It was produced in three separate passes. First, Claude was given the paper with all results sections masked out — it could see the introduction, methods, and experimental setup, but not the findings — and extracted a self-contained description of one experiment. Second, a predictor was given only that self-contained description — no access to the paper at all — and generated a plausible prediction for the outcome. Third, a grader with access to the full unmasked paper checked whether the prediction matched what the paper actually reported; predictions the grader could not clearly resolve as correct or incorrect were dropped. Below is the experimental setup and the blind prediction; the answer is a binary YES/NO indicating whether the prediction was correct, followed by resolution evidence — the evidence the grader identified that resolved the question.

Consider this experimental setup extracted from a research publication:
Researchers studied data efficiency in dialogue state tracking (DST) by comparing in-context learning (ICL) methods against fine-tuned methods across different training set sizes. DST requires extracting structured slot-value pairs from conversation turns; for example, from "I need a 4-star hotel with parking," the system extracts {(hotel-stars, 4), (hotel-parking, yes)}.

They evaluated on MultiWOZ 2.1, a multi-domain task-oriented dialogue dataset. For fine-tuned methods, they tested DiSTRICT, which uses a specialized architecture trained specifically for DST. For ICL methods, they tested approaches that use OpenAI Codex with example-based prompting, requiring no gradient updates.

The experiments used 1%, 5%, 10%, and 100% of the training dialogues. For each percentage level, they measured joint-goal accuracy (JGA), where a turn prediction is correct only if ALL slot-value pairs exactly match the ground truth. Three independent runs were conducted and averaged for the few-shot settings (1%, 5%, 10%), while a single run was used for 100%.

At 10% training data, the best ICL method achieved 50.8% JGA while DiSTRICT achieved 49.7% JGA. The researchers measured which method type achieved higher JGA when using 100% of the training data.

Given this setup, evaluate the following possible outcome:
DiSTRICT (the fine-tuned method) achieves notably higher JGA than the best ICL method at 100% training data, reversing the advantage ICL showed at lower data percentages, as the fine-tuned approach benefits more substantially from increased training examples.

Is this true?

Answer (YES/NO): YES